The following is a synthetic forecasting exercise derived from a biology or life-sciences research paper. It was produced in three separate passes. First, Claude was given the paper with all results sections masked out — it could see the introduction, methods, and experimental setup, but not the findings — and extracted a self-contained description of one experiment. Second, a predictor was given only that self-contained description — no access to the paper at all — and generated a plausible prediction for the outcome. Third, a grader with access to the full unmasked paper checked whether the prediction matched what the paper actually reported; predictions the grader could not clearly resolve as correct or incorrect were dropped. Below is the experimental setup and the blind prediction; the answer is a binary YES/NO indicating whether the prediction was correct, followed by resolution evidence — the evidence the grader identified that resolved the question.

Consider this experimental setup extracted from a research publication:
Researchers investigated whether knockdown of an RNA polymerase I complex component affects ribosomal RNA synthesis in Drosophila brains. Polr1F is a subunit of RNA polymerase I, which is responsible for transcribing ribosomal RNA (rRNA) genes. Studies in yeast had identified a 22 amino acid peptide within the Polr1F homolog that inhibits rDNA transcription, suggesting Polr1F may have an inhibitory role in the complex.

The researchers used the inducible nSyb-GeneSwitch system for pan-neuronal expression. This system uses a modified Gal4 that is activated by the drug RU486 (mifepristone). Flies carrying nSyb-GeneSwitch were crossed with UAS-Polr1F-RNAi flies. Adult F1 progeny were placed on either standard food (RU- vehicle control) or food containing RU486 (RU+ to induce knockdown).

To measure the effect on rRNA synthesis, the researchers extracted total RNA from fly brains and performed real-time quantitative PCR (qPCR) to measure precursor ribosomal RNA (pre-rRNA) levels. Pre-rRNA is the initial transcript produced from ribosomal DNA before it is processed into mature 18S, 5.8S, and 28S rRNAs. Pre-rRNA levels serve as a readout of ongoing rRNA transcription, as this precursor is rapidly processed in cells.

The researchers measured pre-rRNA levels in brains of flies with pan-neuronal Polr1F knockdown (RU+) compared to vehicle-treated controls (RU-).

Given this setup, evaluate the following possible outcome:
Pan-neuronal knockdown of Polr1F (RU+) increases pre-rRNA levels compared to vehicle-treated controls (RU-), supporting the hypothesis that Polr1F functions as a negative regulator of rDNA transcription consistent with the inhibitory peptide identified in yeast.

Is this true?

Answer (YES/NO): YES